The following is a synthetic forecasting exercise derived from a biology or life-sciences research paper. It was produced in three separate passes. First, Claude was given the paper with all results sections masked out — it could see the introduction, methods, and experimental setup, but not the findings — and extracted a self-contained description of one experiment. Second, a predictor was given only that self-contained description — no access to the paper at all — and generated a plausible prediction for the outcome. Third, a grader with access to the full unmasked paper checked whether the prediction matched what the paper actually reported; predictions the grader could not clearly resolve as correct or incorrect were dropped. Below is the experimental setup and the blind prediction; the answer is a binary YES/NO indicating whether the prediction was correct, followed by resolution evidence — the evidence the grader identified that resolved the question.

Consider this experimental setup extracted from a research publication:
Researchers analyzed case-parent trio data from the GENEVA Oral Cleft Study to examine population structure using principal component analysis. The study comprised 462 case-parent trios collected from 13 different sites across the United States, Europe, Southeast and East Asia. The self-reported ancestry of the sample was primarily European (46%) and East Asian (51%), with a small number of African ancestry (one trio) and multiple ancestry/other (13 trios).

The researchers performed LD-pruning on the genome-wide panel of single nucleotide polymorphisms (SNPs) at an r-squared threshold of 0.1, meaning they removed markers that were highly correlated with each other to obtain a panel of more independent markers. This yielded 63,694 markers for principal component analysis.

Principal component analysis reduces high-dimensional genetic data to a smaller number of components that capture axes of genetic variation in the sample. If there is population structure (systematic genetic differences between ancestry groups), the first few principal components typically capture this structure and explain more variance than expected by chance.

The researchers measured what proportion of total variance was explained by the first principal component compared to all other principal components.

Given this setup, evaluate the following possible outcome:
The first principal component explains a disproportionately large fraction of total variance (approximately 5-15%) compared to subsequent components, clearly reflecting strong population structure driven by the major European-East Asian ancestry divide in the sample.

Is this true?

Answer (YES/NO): YES